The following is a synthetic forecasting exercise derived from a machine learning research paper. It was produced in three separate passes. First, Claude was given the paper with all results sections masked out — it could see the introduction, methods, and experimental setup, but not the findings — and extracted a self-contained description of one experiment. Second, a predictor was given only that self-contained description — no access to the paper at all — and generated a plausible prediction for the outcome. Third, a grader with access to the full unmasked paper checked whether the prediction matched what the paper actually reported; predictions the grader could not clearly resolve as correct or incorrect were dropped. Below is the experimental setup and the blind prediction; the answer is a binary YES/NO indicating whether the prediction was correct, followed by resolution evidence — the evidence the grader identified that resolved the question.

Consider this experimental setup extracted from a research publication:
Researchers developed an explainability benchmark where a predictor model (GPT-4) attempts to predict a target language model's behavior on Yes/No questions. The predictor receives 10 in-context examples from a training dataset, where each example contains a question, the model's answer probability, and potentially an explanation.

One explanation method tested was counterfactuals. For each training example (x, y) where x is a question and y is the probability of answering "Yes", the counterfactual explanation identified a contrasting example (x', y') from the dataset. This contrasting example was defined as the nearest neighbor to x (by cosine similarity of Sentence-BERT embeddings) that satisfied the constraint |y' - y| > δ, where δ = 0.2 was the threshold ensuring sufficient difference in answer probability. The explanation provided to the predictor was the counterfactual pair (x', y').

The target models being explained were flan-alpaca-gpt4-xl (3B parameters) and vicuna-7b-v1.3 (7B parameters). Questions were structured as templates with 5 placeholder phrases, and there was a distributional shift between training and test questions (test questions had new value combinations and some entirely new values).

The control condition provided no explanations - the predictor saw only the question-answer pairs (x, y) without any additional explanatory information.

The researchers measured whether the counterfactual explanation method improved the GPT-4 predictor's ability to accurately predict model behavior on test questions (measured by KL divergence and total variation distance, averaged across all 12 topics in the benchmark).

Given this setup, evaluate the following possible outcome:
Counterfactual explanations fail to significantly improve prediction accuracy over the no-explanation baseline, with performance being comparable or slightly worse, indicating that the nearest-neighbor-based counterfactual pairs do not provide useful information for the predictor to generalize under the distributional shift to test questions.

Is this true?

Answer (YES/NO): NO